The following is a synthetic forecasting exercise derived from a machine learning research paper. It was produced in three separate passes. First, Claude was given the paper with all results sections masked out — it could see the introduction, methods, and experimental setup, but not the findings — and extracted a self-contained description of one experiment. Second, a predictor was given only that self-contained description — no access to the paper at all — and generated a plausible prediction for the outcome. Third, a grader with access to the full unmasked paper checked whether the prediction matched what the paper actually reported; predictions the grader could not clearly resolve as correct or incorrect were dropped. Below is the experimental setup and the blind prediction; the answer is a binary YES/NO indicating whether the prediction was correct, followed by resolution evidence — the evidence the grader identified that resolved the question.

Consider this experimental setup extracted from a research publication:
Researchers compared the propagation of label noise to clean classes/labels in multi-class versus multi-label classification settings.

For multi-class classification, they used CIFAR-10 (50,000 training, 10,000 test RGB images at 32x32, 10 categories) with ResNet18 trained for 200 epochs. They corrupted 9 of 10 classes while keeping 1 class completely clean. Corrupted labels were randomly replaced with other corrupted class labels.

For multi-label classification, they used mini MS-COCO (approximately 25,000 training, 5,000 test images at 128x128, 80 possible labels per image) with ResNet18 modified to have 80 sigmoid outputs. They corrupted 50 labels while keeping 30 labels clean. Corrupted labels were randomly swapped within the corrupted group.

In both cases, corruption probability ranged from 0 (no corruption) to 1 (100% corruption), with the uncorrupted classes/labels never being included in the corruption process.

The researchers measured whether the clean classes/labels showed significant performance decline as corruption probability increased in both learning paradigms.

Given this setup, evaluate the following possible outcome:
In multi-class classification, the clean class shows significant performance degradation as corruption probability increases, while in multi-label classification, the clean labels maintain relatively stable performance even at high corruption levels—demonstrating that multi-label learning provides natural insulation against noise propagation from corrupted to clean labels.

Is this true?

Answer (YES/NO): NO